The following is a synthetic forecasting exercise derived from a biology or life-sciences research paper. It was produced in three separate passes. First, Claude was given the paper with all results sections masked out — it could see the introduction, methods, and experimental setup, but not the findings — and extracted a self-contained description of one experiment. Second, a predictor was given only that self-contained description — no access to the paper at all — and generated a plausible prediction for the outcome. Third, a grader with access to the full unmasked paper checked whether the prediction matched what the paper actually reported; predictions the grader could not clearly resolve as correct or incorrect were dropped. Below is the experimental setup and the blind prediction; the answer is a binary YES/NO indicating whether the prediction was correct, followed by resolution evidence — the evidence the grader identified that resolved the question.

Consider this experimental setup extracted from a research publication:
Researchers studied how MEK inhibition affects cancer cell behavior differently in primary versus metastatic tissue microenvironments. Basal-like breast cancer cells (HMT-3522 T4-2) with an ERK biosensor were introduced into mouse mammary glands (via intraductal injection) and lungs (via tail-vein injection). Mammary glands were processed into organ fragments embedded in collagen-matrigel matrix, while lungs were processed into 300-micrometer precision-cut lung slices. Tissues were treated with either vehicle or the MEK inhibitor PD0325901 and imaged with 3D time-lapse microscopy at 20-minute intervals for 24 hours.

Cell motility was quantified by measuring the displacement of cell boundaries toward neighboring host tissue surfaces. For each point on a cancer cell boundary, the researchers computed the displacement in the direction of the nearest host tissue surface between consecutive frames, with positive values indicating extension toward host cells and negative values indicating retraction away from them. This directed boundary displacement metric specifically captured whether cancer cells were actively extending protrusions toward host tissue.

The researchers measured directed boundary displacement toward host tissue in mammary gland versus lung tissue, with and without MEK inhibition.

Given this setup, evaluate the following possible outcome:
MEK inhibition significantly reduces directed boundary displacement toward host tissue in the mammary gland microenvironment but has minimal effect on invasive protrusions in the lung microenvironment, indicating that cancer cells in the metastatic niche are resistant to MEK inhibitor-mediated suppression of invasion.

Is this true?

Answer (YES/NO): NO